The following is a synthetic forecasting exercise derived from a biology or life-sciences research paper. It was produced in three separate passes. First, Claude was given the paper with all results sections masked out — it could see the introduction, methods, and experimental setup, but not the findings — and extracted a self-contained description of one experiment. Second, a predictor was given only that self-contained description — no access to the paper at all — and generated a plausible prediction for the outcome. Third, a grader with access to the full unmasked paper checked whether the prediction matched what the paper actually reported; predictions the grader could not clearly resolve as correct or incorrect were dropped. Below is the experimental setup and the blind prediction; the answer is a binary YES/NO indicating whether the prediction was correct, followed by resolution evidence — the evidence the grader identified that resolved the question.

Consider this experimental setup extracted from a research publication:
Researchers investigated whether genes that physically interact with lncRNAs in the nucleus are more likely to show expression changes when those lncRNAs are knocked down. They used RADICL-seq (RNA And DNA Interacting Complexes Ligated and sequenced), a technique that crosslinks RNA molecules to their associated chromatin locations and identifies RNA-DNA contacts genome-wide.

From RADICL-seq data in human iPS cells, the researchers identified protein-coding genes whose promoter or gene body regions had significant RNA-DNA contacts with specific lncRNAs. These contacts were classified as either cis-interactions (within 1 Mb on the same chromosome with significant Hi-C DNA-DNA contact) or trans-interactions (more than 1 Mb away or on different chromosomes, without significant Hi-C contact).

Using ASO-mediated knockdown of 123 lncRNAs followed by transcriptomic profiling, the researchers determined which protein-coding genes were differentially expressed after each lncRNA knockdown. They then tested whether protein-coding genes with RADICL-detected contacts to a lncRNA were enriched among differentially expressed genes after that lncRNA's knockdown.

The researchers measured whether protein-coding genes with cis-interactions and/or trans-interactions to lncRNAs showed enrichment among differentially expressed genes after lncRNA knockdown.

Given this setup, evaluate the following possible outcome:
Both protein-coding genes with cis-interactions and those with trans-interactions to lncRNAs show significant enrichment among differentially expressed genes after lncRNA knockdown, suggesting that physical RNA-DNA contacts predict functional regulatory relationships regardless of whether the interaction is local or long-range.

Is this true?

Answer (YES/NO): YES